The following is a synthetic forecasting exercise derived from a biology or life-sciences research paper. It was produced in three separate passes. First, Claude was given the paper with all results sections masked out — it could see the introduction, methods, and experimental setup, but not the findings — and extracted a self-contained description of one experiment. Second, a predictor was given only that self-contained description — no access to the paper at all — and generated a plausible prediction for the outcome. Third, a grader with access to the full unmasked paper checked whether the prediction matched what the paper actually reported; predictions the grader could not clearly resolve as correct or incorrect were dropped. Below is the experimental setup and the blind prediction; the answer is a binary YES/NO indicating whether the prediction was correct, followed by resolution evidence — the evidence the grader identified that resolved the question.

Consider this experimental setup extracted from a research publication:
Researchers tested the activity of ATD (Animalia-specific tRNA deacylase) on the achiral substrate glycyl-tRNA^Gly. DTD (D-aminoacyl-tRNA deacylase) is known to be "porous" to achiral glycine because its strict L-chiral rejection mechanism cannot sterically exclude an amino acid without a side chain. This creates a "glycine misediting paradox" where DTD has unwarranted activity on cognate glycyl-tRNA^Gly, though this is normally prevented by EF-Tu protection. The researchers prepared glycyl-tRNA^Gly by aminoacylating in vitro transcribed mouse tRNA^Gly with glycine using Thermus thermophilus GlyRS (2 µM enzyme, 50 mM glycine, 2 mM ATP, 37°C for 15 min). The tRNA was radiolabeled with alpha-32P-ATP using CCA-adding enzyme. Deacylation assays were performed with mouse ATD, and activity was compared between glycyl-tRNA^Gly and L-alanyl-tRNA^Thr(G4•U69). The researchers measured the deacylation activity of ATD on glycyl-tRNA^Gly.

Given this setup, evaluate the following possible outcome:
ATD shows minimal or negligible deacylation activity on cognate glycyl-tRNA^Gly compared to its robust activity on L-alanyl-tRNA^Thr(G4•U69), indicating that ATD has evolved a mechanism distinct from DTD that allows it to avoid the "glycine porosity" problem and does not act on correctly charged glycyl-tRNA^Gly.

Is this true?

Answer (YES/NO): NO